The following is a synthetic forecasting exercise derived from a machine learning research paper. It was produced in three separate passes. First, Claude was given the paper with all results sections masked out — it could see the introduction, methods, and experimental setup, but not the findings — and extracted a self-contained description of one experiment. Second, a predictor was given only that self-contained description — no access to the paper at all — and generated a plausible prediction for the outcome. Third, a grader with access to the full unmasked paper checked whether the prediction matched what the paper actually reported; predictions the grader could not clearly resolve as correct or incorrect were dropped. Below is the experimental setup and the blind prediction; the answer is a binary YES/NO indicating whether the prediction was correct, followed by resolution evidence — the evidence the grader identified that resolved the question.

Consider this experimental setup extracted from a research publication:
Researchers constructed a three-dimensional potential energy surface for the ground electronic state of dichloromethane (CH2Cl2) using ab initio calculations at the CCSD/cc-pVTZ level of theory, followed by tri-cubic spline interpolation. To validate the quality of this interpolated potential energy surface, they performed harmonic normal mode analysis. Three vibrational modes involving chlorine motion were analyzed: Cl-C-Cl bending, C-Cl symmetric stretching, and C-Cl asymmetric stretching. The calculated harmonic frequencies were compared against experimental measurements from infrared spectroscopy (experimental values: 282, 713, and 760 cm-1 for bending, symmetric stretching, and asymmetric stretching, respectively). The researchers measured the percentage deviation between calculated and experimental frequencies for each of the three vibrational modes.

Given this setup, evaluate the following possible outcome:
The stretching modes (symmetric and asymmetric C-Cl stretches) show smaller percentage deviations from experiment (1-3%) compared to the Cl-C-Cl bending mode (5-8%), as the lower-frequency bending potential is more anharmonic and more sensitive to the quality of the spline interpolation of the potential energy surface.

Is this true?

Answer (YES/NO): NO